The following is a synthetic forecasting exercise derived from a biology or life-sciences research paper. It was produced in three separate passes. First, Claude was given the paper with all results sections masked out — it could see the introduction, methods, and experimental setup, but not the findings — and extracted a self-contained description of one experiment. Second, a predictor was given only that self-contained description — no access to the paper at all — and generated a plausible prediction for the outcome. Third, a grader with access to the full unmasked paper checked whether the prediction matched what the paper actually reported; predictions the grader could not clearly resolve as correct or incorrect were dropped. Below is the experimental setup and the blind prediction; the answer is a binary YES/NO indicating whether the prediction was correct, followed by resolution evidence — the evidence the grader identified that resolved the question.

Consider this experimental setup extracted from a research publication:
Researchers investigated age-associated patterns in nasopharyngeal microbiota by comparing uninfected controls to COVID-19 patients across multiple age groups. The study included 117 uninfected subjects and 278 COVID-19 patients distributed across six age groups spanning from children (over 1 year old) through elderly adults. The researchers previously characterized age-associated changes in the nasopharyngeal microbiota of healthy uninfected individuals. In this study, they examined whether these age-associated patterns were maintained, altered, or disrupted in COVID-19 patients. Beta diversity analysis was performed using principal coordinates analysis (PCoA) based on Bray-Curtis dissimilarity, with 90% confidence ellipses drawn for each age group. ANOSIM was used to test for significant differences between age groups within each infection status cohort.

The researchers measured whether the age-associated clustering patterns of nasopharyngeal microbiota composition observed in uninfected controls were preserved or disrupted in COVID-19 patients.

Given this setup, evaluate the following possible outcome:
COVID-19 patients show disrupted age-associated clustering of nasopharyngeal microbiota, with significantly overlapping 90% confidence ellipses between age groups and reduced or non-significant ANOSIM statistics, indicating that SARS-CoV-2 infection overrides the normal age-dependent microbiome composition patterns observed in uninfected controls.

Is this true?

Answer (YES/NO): NO